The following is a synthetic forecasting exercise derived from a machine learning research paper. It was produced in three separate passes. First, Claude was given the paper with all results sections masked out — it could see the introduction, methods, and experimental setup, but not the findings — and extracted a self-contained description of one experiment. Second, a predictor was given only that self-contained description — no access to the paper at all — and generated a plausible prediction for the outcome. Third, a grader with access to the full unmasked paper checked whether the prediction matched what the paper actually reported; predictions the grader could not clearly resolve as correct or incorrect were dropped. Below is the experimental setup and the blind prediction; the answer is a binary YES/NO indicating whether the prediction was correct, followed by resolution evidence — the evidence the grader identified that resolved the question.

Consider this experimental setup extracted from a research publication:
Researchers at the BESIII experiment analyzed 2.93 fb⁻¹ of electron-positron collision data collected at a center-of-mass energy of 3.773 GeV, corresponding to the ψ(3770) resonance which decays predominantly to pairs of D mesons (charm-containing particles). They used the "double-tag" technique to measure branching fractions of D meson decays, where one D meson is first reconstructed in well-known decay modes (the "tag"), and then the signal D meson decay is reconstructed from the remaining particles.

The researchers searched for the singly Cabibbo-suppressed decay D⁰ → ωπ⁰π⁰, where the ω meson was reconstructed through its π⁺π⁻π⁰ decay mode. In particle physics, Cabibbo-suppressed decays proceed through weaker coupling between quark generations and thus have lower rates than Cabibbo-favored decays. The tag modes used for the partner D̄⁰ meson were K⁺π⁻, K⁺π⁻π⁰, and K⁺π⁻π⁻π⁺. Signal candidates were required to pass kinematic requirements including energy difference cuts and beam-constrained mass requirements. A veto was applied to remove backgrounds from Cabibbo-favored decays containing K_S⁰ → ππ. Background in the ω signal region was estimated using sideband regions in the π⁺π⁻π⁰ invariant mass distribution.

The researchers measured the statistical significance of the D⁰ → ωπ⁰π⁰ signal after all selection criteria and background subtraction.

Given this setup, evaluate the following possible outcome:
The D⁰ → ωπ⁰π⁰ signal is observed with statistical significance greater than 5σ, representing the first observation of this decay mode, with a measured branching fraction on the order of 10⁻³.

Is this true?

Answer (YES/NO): NO